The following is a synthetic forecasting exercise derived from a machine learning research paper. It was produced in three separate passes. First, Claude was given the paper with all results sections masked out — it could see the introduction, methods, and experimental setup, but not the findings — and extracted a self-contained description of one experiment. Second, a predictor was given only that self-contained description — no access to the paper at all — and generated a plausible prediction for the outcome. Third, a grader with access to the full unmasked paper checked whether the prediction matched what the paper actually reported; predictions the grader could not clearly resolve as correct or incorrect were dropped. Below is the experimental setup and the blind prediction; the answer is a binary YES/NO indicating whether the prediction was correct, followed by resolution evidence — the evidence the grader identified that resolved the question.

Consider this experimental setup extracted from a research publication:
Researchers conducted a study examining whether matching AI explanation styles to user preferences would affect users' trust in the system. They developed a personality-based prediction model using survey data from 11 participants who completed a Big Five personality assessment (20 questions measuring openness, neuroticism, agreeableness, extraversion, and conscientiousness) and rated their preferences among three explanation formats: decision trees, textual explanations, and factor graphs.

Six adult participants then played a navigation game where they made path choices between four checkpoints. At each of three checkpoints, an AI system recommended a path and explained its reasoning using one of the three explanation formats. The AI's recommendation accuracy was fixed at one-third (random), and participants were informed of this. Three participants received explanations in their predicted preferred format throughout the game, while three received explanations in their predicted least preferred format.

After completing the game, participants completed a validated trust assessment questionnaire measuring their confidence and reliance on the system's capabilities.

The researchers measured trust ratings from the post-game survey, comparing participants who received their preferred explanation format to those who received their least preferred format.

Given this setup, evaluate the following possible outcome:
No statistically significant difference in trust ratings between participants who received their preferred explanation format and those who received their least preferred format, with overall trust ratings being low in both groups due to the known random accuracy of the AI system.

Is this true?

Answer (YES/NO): NO